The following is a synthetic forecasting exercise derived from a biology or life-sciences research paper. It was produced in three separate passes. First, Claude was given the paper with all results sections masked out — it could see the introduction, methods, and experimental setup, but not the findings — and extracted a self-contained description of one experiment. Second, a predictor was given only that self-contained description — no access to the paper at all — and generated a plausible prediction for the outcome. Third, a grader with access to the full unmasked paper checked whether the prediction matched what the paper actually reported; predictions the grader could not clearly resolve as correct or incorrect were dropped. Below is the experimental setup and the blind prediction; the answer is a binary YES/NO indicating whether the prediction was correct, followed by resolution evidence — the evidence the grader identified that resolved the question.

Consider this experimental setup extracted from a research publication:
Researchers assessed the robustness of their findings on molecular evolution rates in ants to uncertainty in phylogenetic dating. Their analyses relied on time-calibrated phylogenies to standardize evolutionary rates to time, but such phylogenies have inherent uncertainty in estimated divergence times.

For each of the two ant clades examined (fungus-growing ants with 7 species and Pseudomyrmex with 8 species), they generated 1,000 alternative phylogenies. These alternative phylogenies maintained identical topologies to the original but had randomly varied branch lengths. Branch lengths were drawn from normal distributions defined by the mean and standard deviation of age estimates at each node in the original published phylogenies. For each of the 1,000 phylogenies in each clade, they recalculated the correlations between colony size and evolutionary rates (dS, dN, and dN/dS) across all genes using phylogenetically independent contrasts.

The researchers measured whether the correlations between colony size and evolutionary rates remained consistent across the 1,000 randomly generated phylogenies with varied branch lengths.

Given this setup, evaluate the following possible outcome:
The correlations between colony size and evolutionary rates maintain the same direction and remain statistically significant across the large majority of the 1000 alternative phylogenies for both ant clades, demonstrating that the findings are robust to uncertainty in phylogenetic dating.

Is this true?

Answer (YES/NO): YES